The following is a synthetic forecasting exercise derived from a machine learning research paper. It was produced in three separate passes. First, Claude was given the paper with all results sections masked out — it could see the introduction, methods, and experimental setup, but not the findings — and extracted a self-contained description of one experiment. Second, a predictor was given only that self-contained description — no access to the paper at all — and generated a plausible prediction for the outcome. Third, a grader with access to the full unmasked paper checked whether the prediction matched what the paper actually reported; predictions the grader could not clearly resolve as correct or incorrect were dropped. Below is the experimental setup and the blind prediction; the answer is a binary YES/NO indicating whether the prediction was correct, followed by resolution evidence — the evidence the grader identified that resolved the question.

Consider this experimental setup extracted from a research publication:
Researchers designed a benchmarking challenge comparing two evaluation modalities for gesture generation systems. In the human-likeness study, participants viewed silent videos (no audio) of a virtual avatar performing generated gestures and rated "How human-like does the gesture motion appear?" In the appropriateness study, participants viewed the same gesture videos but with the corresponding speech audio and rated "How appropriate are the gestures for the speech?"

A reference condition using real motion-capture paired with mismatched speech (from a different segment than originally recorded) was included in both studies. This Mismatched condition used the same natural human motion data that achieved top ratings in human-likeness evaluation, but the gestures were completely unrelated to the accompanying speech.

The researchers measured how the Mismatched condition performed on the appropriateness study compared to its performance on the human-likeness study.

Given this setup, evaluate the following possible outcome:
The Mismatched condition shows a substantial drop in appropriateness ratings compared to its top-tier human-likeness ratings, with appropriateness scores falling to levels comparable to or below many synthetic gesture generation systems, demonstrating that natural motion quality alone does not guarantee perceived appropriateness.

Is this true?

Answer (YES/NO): NO